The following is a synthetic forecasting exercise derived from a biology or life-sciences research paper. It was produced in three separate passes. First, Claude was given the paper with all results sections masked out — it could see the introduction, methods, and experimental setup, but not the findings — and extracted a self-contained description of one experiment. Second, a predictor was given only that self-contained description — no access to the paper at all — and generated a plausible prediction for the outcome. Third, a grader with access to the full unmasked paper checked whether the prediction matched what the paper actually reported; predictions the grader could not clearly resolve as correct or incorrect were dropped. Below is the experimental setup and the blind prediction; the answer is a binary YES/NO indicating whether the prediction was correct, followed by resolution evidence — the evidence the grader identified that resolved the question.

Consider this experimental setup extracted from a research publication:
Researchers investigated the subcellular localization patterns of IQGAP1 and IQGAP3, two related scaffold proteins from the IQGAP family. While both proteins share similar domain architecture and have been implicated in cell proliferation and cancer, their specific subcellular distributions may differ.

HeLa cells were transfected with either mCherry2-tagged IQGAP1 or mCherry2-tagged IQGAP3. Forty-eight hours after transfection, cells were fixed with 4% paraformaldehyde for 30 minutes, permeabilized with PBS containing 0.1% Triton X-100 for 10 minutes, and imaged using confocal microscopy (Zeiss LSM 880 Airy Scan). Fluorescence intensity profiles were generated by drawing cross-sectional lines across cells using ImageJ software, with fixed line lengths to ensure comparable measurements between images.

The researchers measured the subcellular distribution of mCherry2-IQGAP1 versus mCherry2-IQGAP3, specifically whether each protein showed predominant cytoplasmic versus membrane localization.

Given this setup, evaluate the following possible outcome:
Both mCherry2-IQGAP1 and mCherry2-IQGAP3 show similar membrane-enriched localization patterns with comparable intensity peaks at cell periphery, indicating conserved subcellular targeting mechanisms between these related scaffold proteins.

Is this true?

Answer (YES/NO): NO